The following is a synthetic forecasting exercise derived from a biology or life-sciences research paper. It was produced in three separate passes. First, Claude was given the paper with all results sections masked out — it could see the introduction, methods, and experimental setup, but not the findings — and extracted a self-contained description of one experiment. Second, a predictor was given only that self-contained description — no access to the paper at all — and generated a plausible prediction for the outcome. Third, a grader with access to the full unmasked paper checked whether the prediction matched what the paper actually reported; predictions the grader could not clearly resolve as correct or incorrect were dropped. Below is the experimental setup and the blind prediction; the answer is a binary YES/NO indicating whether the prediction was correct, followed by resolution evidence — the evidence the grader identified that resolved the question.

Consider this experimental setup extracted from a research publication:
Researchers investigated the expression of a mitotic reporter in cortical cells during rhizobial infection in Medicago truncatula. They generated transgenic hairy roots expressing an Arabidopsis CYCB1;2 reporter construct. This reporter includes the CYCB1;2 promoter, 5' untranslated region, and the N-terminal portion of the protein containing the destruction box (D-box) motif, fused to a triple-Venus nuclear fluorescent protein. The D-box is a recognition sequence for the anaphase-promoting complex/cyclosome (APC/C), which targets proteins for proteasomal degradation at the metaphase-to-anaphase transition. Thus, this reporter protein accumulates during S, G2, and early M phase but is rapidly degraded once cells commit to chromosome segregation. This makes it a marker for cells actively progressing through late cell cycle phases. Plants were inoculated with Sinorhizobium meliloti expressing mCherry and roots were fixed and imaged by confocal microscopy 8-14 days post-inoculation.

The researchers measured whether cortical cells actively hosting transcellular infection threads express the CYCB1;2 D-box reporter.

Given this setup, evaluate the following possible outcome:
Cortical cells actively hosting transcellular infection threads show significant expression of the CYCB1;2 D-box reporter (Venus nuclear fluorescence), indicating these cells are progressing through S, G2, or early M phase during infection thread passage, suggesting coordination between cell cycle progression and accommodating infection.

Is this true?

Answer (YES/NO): NO